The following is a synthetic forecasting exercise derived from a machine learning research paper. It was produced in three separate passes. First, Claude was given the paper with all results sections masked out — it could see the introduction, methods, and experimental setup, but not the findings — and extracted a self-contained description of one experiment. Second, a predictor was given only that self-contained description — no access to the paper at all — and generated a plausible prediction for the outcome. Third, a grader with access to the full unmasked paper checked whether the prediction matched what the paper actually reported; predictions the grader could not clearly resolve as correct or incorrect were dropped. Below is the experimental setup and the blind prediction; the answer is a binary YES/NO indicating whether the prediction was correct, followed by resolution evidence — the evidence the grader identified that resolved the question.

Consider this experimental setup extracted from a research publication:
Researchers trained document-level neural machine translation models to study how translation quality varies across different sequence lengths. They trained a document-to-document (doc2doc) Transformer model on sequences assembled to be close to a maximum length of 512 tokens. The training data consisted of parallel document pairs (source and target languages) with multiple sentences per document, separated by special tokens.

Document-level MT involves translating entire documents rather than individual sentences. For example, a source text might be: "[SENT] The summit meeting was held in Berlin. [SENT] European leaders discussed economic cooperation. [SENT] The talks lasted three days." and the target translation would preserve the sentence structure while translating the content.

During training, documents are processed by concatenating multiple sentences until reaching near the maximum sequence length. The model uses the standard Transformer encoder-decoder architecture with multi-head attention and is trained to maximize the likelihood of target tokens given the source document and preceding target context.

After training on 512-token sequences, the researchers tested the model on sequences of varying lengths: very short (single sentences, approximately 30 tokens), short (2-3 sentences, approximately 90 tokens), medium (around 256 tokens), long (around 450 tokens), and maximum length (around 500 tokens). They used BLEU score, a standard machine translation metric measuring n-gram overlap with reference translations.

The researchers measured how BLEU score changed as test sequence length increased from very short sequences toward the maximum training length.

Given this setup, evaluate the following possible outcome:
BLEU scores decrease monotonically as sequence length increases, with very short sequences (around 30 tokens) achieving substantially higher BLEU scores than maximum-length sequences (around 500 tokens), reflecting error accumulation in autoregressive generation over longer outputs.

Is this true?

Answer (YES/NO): NO